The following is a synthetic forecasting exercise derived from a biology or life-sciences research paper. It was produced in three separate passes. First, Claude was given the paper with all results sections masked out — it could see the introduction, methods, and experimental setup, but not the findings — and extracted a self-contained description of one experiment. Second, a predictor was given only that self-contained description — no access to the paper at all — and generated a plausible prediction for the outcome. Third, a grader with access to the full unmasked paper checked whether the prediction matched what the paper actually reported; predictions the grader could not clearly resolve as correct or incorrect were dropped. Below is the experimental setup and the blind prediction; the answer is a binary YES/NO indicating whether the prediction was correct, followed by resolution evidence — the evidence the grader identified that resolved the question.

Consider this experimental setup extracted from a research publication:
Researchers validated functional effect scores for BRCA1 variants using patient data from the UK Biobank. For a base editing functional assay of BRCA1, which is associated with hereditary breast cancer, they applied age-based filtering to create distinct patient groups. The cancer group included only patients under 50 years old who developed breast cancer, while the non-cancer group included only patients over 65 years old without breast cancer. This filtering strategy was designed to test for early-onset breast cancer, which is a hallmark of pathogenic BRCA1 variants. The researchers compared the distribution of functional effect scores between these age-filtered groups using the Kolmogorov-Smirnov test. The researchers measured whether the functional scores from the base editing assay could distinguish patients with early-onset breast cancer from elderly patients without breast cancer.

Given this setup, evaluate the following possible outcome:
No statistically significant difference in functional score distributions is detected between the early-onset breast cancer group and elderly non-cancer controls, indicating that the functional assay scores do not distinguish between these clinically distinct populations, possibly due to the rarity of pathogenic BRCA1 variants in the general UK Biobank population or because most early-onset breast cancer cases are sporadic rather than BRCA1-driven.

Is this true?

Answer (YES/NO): NO